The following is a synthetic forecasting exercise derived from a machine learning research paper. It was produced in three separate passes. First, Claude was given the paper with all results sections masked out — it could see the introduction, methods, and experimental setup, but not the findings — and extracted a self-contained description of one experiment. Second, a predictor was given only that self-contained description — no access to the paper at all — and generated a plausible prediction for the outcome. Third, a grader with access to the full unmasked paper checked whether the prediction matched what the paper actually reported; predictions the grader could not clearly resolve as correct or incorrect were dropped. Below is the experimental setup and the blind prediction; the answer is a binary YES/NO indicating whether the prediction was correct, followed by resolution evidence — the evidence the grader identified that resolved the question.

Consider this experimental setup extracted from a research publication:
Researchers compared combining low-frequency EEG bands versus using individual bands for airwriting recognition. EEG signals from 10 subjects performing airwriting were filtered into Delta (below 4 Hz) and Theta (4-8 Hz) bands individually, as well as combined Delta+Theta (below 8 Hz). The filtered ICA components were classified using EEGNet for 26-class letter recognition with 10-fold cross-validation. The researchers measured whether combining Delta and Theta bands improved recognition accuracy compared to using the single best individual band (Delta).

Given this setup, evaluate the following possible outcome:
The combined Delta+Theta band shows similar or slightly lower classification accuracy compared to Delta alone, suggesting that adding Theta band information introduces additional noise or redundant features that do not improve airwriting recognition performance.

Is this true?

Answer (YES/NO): NO